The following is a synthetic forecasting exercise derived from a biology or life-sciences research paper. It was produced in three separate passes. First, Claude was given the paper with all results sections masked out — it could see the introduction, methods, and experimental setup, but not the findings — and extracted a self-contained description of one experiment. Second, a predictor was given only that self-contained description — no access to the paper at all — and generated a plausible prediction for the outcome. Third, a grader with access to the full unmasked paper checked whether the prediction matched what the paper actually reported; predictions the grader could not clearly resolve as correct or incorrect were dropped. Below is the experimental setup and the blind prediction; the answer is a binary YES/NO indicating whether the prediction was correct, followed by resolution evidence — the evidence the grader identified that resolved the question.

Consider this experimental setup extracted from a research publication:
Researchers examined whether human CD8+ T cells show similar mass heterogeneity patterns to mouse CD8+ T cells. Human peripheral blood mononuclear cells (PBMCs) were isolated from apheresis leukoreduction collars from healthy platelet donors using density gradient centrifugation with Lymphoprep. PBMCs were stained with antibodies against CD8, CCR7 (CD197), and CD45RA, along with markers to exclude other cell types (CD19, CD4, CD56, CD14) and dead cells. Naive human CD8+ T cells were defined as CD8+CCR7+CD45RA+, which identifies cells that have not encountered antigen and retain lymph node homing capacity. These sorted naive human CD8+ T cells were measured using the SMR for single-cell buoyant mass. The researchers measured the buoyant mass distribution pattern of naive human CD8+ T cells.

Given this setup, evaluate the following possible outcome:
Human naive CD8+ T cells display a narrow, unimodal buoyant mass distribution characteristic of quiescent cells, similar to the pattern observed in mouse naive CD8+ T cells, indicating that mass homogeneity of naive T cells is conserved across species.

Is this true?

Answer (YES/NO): NO